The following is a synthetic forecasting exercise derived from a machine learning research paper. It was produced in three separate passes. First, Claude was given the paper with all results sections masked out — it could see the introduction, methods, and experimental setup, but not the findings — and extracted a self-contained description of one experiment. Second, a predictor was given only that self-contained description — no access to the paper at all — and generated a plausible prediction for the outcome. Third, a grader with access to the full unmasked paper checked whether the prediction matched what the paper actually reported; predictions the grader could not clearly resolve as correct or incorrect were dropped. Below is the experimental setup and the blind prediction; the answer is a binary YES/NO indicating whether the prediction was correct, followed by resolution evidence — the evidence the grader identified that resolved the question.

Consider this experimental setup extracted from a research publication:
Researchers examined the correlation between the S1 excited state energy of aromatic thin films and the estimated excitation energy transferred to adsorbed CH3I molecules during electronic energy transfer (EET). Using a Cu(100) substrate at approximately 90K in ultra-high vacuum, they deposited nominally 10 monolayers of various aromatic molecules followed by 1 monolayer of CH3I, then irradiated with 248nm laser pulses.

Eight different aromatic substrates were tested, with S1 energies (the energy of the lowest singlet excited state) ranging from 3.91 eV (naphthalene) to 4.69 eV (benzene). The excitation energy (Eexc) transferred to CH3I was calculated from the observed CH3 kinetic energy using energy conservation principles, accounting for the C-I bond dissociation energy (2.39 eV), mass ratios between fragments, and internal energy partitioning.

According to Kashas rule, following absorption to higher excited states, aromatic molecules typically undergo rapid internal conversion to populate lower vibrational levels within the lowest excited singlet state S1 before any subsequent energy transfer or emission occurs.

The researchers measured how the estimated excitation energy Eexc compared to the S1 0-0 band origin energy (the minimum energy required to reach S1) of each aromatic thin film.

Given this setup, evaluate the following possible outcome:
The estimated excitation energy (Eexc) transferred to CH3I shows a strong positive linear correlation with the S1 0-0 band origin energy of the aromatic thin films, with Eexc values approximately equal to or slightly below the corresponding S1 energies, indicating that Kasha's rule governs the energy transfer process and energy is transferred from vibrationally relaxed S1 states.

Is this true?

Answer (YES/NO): YES